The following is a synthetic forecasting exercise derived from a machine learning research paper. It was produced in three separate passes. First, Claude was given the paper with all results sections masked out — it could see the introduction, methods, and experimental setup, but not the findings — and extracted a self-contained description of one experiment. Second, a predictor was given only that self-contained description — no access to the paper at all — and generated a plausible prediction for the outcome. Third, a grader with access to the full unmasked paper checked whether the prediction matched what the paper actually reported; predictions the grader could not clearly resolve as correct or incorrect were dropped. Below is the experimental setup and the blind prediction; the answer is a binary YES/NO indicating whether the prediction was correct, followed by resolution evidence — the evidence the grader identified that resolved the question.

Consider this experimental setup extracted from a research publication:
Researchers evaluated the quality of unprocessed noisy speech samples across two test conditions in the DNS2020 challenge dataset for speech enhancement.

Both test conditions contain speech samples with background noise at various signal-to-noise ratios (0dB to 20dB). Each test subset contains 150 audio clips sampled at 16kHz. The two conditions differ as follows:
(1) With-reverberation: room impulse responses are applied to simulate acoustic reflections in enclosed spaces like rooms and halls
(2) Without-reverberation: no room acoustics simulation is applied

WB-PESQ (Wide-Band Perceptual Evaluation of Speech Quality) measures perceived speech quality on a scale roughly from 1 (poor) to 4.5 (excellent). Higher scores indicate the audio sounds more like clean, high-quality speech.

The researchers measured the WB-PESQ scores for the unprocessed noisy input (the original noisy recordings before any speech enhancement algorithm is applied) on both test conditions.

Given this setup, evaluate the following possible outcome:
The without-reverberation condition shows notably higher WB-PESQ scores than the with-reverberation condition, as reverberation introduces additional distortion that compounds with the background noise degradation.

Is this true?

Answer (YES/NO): NO